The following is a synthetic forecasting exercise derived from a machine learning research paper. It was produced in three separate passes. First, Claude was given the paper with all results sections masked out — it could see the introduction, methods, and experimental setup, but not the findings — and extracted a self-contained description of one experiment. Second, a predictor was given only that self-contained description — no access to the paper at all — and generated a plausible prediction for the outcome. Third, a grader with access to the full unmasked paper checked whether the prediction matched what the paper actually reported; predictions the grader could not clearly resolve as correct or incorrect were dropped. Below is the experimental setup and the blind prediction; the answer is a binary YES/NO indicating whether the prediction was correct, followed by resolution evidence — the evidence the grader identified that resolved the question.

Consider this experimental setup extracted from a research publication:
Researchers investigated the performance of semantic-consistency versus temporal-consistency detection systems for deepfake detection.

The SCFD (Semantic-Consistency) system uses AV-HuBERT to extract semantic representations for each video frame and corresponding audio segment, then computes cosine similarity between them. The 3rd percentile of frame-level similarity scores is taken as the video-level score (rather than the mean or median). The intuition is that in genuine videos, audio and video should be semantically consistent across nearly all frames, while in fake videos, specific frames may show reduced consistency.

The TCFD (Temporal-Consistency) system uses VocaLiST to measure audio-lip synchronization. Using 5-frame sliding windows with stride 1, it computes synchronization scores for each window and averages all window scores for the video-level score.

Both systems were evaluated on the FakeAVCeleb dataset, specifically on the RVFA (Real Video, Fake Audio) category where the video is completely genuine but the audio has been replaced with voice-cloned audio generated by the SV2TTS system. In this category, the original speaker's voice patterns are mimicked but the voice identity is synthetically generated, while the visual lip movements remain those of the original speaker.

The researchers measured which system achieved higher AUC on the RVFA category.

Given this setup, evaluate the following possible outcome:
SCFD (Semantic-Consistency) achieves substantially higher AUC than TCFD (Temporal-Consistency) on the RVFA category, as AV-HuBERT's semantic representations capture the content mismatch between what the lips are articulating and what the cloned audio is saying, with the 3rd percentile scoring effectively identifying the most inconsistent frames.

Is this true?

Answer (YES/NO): YES